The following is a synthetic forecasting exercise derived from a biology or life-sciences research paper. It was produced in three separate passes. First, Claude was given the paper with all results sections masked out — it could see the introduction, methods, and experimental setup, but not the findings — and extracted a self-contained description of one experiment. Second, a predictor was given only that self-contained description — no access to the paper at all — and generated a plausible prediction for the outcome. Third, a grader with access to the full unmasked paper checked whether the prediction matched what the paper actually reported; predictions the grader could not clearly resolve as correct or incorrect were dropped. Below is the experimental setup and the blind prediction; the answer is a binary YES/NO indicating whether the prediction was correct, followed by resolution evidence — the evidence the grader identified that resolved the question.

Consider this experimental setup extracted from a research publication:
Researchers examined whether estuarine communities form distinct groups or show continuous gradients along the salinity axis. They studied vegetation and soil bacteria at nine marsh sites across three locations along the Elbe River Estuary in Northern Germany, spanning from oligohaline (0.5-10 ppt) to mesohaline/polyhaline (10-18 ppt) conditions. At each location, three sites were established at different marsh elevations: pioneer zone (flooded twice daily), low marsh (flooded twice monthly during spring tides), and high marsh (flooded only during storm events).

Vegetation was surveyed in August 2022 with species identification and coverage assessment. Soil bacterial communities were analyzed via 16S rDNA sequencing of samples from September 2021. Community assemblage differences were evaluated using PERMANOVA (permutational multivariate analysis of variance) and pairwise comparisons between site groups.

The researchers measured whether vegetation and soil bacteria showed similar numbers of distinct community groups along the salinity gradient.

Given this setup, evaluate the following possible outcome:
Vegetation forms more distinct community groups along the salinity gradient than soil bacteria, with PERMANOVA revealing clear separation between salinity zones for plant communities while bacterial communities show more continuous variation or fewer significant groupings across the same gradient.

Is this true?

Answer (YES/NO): YES